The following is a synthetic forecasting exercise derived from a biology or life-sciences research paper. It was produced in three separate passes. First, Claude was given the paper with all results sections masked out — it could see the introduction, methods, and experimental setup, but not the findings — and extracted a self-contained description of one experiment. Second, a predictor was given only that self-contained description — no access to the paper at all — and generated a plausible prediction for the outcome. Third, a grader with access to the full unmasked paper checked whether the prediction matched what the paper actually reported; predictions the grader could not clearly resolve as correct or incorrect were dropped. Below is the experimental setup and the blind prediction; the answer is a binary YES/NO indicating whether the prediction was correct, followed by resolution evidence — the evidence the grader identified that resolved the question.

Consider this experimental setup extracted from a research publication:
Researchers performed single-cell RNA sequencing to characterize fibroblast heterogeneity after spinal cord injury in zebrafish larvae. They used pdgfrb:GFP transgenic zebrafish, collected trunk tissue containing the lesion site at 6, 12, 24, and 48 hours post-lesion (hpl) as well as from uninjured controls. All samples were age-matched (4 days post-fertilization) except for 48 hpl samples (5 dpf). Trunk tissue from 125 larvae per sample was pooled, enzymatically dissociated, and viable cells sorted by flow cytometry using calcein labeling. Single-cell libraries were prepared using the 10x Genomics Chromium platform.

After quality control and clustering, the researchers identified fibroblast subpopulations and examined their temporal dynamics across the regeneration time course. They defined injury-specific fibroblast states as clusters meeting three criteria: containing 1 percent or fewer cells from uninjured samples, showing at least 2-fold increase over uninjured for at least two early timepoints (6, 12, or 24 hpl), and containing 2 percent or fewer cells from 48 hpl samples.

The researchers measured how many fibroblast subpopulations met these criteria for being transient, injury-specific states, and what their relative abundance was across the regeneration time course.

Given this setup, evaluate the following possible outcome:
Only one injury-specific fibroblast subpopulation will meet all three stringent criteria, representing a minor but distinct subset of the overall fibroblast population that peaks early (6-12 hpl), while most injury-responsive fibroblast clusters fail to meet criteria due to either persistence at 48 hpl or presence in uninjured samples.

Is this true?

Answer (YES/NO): NO